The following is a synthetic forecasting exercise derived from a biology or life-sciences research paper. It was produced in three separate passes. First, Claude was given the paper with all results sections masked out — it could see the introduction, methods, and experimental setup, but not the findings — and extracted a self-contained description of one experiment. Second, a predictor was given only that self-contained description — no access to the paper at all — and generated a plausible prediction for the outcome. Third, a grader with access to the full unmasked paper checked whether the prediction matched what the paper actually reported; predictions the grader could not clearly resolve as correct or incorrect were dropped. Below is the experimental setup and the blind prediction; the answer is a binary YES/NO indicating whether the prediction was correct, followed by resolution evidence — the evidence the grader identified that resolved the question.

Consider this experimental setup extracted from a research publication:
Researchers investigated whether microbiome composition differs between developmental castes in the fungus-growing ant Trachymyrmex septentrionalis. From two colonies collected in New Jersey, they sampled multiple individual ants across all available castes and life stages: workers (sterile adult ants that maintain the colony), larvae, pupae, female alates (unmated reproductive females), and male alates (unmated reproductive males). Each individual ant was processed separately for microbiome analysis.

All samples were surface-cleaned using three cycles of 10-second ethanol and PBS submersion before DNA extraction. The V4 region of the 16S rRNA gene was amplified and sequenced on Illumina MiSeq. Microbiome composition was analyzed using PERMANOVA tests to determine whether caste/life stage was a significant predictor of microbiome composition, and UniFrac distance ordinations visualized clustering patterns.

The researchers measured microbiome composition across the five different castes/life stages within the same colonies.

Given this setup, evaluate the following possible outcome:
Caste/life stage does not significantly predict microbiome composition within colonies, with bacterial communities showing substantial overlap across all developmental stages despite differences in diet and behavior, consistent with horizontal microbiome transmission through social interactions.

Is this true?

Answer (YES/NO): NO